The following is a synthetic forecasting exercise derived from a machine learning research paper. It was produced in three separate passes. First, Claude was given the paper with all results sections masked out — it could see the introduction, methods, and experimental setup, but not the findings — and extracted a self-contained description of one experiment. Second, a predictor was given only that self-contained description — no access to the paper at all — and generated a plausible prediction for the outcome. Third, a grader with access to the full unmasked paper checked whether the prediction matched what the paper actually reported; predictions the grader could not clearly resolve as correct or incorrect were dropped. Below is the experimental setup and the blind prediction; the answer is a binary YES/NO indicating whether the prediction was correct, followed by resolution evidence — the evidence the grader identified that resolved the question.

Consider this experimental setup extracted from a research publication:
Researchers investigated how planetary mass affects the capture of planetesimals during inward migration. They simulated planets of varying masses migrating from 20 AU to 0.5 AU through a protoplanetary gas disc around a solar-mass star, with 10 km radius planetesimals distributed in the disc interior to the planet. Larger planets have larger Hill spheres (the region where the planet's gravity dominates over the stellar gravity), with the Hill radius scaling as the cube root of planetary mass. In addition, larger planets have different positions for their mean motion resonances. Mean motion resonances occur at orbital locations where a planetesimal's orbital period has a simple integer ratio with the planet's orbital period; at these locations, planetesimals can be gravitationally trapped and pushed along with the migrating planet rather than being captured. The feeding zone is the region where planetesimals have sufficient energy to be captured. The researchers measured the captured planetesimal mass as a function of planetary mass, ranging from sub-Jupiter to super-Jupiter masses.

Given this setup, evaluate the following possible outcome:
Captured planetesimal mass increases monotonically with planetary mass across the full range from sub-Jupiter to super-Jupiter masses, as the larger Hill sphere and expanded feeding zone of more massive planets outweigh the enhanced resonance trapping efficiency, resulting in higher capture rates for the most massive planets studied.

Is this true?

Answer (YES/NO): NO